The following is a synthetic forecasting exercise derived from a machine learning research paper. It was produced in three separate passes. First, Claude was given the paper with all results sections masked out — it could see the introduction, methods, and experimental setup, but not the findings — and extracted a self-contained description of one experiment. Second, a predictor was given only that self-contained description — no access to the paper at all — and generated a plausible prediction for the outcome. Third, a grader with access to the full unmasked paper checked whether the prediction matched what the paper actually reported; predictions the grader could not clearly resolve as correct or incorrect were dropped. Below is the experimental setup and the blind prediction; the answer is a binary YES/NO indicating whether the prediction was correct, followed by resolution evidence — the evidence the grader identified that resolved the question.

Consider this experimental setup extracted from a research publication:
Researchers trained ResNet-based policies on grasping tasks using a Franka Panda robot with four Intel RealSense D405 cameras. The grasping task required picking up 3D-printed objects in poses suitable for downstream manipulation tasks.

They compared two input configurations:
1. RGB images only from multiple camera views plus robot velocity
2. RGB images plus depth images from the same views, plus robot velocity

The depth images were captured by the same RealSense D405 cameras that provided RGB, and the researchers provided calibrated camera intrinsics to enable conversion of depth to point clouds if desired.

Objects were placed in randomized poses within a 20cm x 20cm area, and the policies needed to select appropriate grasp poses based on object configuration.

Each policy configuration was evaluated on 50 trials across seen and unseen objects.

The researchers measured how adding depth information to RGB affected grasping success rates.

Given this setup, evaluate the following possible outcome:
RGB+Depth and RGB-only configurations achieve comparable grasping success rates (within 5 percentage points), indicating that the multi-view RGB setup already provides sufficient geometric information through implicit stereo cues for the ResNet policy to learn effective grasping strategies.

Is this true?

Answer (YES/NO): NO